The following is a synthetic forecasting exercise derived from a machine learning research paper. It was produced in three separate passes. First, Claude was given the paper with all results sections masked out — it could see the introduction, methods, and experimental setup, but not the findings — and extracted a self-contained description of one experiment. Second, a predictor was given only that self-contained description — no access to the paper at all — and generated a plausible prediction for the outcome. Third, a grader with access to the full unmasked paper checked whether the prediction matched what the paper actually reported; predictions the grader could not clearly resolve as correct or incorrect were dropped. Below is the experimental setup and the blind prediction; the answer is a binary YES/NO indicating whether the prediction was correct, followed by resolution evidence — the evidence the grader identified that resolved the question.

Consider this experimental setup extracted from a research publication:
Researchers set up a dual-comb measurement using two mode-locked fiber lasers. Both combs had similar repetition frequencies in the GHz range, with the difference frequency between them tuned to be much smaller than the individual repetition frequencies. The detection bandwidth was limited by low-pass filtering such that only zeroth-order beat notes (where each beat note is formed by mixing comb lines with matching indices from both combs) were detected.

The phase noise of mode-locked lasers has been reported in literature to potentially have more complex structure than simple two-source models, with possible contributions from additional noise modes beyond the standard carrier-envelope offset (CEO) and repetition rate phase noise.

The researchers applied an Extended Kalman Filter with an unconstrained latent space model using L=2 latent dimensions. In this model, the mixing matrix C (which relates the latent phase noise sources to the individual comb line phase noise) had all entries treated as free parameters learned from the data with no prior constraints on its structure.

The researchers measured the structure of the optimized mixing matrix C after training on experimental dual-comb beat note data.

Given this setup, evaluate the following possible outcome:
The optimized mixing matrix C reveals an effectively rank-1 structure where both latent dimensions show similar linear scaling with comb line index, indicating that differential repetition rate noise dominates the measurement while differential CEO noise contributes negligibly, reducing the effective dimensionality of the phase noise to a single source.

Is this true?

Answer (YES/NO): NO